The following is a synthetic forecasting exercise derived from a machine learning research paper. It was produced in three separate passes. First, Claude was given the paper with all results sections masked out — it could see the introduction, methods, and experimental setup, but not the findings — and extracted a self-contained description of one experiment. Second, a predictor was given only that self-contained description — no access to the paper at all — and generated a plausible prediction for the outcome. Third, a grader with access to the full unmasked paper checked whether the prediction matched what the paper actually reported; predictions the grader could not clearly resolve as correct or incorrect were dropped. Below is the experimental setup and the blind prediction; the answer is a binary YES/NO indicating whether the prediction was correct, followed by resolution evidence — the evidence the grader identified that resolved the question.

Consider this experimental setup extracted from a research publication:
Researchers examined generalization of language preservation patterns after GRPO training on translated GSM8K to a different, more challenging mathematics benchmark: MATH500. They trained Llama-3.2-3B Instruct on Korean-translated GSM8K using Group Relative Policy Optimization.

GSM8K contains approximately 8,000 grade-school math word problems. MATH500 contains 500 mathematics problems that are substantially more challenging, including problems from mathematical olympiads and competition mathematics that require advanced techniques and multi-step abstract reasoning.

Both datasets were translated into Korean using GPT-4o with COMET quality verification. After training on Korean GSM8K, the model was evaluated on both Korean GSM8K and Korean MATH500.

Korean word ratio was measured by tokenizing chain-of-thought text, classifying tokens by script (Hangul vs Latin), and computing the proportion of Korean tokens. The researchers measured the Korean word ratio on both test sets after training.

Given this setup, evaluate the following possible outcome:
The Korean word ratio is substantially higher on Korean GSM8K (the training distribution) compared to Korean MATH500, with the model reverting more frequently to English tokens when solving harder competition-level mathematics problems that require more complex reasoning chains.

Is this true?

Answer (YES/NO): YES